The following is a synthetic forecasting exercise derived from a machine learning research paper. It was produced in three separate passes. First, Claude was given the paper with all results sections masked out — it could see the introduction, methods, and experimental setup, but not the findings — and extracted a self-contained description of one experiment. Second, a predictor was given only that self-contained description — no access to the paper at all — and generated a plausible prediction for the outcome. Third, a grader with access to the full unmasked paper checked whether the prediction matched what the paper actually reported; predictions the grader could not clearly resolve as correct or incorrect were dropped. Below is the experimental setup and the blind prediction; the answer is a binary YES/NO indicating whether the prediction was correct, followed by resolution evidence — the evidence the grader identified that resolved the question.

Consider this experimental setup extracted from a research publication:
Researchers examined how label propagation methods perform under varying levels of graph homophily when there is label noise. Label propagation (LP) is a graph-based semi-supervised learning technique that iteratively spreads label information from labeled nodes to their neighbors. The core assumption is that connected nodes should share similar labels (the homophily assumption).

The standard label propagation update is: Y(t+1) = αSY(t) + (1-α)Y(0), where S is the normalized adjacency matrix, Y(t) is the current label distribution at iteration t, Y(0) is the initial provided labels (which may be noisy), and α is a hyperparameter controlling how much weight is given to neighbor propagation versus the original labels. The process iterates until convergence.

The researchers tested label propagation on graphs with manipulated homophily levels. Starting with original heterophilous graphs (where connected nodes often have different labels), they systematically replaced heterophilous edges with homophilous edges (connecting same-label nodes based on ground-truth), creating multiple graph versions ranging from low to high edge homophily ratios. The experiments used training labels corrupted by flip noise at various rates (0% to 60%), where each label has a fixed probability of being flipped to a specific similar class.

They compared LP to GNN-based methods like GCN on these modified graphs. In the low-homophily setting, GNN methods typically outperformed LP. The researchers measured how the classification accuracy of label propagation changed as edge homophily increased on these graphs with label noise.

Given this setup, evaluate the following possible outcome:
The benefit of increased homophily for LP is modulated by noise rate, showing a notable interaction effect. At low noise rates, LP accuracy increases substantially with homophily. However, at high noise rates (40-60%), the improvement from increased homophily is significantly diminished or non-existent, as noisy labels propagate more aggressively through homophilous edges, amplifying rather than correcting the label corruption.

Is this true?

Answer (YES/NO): NO